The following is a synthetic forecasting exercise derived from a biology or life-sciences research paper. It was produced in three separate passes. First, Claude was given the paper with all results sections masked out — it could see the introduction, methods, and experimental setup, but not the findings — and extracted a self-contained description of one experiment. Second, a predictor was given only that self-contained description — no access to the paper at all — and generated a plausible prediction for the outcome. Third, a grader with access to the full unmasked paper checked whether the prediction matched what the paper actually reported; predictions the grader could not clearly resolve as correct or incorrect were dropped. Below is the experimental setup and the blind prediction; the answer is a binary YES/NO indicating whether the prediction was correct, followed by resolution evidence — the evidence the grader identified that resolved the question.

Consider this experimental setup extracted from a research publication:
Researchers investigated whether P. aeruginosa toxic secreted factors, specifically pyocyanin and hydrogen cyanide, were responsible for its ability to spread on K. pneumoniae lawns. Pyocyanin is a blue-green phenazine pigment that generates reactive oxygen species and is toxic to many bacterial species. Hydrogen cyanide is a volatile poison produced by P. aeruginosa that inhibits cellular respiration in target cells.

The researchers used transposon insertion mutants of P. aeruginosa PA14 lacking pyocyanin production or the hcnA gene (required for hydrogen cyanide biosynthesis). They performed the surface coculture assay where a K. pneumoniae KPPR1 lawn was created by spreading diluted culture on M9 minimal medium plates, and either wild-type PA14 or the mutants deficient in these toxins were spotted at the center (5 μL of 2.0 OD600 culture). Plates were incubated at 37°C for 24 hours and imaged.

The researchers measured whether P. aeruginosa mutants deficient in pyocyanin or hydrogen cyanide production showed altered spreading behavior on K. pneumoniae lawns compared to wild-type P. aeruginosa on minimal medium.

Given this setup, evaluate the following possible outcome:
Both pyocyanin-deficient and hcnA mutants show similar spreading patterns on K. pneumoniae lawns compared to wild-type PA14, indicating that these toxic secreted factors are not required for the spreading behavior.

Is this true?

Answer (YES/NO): YES